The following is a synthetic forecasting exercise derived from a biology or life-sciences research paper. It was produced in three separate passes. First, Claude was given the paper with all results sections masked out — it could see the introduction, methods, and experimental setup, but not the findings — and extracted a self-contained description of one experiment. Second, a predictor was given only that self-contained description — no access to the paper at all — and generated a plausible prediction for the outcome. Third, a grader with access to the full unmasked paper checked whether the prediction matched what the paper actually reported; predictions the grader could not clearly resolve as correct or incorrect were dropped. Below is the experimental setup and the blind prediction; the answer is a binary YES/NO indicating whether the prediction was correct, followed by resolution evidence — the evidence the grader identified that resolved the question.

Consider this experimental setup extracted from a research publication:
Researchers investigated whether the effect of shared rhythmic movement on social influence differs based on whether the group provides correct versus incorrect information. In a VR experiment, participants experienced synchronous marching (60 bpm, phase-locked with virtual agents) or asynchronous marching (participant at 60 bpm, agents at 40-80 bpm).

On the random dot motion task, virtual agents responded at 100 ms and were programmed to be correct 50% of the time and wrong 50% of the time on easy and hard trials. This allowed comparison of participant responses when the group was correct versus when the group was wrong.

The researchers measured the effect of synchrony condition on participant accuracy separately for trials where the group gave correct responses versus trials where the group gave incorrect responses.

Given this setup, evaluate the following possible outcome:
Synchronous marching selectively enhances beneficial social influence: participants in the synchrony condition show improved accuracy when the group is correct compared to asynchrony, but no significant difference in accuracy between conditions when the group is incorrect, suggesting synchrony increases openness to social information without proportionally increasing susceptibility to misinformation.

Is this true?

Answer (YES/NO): NO